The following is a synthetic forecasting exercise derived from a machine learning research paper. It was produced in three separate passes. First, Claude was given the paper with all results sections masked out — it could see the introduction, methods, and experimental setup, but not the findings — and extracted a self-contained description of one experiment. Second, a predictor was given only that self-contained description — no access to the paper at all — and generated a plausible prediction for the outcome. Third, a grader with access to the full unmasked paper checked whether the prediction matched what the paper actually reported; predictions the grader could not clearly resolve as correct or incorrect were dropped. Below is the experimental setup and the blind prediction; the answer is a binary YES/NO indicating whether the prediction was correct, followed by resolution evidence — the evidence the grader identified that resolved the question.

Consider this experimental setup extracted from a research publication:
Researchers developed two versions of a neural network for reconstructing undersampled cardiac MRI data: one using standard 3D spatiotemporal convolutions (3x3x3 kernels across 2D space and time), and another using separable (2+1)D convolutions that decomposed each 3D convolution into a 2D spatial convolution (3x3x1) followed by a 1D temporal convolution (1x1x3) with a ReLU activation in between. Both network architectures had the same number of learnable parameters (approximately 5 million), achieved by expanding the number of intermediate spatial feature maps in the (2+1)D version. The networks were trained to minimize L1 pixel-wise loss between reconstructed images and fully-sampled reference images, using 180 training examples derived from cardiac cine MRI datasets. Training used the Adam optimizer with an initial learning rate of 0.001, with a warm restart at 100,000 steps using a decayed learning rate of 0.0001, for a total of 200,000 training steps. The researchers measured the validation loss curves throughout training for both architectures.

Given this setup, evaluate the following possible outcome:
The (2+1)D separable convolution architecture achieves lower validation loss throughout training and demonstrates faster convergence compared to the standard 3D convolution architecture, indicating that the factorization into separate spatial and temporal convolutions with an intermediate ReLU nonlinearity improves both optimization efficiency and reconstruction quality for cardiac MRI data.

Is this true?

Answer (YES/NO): YES